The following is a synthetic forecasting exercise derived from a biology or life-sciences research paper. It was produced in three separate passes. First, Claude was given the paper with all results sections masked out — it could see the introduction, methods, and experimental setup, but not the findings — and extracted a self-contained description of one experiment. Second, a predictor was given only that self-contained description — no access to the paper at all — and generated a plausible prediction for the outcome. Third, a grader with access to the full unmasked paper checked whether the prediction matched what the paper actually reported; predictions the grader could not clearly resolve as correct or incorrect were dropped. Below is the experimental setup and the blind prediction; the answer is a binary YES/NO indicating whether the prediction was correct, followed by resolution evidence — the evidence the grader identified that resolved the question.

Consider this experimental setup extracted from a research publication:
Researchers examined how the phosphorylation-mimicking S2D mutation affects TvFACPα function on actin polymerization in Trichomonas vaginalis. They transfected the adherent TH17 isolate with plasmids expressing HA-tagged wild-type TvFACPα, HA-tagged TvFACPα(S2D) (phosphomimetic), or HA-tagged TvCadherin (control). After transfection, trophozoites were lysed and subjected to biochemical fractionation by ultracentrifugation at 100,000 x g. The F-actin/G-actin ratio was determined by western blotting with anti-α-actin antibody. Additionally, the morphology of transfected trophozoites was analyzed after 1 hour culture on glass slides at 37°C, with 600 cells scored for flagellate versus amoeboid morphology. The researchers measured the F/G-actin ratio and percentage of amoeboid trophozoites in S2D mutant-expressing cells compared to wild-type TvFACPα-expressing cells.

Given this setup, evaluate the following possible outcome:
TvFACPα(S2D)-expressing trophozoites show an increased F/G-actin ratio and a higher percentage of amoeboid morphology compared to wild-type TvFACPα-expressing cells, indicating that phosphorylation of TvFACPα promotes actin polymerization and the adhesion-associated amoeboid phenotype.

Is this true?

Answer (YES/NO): YES